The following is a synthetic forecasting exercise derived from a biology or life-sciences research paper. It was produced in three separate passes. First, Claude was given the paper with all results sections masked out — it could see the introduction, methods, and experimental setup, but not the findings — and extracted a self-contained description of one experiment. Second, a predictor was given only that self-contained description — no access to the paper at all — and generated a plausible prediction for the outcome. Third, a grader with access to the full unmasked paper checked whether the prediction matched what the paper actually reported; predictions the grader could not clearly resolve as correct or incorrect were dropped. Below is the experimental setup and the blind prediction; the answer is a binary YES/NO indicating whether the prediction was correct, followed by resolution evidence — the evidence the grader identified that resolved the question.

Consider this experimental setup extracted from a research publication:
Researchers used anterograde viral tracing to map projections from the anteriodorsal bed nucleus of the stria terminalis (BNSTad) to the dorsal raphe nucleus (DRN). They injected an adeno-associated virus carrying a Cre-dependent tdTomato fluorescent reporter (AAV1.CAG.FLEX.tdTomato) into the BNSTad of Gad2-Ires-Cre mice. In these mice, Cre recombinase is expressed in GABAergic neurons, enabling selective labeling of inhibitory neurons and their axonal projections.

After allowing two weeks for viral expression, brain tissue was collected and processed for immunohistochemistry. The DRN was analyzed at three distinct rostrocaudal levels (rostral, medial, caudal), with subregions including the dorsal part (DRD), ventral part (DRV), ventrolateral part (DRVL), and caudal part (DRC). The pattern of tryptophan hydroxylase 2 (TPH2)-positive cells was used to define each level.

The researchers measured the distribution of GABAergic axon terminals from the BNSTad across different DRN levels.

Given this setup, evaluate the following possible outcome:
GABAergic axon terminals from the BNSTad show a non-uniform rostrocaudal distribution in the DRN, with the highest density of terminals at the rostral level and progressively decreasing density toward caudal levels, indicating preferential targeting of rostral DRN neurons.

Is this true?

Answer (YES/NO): NO